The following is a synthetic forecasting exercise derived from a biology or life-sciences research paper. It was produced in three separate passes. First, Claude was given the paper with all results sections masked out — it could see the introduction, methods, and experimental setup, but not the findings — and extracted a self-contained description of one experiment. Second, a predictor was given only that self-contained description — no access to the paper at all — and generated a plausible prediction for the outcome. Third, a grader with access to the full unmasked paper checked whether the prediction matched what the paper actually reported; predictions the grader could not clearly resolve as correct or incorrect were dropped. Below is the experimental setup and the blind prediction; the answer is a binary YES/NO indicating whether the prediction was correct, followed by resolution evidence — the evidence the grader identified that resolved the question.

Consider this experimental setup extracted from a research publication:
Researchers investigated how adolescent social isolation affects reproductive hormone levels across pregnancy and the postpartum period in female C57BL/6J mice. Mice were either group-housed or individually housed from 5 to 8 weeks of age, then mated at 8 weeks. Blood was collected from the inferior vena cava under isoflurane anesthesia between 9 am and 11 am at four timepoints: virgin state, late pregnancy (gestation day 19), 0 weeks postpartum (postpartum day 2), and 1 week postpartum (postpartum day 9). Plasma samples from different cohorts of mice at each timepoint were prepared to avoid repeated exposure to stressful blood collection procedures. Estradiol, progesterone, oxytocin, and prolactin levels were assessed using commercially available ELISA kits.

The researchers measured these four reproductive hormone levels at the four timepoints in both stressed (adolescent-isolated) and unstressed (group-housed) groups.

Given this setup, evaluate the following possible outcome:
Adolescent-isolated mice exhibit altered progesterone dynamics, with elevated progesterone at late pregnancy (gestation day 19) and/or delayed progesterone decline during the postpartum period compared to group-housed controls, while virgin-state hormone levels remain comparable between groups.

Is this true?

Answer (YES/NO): NO